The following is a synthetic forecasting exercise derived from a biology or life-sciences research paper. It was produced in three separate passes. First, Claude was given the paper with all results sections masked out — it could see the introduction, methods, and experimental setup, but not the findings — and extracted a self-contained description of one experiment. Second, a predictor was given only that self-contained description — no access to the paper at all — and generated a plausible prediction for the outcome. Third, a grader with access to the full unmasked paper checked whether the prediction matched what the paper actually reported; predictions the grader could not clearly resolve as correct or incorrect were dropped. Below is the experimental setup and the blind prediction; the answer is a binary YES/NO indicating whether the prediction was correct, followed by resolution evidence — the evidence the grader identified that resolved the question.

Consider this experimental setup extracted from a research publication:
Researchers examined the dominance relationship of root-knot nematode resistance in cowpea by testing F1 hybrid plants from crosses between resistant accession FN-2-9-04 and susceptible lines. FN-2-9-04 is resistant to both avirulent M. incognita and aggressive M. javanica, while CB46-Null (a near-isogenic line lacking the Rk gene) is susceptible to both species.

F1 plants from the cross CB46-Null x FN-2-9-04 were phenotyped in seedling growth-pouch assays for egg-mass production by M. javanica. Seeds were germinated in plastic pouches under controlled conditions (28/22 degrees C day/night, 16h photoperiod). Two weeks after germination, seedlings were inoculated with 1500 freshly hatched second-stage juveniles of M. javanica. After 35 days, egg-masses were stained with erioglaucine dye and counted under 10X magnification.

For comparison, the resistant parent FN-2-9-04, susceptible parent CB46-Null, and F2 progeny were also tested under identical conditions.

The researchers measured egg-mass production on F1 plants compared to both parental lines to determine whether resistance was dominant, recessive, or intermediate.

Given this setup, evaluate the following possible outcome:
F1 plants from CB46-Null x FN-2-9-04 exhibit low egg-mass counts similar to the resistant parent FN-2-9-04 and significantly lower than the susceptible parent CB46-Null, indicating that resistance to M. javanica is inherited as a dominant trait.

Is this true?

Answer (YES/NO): NO